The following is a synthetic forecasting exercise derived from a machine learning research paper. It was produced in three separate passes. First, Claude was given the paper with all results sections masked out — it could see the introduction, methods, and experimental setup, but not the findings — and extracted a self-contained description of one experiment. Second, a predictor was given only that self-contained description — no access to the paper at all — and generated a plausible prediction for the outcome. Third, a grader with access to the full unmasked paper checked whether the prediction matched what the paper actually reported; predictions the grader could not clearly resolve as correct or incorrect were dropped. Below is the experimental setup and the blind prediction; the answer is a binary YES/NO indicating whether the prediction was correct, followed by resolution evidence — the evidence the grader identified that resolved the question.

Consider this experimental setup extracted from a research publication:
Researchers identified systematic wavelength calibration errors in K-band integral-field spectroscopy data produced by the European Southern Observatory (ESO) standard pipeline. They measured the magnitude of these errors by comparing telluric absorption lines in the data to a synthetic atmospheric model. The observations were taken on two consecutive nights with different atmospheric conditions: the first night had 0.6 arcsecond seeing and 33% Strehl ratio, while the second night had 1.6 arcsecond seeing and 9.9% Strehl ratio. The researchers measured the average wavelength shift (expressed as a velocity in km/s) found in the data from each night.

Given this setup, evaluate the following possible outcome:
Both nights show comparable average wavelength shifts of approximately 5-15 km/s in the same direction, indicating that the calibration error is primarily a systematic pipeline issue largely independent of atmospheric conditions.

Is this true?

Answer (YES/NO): NO